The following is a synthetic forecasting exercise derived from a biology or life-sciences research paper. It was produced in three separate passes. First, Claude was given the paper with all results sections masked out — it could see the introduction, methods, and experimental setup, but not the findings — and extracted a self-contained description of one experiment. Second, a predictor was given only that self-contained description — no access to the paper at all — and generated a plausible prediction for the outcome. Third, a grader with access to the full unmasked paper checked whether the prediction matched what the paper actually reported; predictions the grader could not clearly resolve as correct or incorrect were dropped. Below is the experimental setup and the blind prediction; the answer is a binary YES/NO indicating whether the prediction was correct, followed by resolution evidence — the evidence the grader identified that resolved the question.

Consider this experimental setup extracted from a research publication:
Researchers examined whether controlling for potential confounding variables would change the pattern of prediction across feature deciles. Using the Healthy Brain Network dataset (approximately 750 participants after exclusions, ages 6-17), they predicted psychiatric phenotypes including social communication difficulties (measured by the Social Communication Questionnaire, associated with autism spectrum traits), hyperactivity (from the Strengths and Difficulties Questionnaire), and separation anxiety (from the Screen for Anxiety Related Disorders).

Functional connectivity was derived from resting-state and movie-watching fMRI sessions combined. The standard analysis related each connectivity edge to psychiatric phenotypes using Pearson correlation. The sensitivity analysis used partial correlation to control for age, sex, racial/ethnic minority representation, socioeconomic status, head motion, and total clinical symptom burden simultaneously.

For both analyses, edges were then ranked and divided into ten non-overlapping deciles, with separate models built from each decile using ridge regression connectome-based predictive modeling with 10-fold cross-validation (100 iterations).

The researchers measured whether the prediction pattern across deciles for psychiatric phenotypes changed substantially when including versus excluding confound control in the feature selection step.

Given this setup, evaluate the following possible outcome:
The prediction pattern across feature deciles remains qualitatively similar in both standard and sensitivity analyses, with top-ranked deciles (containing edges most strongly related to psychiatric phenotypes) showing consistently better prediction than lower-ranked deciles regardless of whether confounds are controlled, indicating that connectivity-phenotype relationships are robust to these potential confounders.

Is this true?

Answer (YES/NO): NO